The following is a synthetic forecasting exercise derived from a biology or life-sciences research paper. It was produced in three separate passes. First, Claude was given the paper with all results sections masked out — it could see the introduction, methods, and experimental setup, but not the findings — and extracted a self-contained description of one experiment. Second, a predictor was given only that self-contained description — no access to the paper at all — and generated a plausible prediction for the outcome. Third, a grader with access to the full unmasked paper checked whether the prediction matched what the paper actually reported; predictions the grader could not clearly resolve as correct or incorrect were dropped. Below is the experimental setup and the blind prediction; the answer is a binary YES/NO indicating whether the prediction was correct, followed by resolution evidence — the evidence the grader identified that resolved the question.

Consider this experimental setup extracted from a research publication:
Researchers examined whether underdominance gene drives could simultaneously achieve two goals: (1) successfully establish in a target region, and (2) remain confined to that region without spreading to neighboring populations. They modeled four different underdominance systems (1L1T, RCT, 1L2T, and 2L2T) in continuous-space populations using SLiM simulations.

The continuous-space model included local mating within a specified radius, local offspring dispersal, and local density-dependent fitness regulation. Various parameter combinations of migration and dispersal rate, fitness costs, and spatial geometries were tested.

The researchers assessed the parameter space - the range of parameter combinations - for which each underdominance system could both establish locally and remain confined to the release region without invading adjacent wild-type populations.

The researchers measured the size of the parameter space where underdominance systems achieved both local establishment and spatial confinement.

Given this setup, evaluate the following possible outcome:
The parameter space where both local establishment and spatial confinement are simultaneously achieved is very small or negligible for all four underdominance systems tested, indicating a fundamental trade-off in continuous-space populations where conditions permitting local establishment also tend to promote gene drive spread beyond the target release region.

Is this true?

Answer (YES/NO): YES